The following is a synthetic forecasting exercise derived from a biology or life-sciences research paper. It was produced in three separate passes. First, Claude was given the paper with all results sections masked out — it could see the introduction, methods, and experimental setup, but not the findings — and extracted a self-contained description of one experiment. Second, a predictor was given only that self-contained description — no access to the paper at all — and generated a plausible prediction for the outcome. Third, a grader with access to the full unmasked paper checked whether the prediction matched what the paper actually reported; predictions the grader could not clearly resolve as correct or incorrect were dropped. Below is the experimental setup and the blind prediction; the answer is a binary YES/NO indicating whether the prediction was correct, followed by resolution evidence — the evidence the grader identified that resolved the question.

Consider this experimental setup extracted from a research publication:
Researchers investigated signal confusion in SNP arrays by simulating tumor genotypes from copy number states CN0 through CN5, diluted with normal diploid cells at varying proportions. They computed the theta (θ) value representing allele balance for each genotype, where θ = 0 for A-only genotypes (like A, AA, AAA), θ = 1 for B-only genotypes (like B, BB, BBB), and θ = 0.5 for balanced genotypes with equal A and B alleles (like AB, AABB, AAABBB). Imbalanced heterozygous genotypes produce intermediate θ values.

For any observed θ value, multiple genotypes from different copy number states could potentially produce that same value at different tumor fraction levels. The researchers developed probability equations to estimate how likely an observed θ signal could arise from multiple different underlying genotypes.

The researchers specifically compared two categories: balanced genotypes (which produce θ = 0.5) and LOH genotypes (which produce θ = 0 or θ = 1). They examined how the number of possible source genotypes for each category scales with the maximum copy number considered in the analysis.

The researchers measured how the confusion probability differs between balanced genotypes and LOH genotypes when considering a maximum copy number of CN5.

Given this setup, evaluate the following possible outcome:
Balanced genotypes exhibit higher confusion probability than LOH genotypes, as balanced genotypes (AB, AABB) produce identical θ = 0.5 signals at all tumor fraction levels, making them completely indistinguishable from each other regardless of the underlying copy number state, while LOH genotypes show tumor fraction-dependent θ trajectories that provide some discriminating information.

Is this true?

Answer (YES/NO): YES